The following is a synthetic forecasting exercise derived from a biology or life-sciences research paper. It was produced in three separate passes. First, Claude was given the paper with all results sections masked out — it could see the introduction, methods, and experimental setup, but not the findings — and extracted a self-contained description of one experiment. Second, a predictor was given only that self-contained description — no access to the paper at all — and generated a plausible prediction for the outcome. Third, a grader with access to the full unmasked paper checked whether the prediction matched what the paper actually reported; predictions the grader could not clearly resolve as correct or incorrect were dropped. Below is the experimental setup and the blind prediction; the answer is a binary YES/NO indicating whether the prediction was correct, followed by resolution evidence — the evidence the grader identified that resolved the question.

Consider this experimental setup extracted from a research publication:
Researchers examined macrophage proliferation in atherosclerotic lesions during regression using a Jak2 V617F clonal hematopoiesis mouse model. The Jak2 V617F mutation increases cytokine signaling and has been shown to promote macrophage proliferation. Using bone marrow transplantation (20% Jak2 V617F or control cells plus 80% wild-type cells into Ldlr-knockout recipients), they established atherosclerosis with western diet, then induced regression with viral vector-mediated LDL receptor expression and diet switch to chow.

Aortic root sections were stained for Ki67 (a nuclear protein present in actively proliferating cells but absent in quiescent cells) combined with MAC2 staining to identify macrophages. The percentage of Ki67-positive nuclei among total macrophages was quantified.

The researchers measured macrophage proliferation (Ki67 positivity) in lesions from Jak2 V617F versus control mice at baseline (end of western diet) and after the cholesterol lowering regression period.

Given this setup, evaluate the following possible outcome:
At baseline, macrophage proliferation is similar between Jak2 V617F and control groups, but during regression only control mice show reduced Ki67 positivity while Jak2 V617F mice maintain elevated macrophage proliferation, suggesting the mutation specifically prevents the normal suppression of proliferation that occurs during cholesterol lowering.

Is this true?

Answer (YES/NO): NO